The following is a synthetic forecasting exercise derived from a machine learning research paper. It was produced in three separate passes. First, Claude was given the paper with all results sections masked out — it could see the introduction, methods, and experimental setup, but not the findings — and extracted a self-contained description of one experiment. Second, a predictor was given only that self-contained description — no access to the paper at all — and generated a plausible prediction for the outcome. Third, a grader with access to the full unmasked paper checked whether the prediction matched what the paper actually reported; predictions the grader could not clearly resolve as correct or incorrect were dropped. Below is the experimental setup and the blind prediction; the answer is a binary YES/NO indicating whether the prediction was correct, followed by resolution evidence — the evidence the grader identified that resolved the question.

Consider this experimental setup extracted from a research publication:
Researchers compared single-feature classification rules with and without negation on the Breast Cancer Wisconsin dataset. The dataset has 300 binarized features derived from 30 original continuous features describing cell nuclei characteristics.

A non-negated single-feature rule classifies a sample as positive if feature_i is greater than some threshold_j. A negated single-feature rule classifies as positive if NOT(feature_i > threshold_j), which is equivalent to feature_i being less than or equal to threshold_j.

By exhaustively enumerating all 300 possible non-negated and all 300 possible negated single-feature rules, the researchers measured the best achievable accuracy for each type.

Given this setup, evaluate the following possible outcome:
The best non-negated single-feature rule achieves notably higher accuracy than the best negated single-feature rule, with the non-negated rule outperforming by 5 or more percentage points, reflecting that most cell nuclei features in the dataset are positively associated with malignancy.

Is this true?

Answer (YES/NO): NO